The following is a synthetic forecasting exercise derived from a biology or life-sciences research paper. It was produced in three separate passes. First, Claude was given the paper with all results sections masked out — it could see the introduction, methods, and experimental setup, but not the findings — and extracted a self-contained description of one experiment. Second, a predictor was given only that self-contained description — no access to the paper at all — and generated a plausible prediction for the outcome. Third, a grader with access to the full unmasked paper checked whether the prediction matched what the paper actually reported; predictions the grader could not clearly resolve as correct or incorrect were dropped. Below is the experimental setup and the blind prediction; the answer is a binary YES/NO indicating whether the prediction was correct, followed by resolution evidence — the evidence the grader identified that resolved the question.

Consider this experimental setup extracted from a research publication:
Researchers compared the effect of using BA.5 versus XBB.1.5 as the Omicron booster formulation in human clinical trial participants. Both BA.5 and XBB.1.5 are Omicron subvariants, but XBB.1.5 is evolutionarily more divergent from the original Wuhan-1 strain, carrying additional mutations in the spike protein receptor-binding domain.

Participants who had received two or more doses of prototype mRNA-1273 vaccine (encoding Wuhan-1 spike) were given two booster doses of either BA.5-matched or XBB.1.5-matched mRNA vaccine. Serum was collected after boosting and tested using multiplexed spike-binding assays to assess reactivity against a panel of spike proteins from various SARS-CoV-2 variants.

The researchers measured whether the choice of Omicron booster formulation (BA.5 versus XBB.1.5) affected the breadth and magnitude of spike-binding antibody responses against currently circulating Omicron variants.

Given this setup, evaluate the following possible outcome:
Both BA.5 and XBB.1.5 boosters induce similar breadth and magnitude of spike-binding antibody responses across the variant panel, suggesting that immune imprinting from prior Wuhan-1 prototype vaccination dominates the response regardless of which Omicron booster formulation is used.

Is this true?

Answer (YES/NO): YES